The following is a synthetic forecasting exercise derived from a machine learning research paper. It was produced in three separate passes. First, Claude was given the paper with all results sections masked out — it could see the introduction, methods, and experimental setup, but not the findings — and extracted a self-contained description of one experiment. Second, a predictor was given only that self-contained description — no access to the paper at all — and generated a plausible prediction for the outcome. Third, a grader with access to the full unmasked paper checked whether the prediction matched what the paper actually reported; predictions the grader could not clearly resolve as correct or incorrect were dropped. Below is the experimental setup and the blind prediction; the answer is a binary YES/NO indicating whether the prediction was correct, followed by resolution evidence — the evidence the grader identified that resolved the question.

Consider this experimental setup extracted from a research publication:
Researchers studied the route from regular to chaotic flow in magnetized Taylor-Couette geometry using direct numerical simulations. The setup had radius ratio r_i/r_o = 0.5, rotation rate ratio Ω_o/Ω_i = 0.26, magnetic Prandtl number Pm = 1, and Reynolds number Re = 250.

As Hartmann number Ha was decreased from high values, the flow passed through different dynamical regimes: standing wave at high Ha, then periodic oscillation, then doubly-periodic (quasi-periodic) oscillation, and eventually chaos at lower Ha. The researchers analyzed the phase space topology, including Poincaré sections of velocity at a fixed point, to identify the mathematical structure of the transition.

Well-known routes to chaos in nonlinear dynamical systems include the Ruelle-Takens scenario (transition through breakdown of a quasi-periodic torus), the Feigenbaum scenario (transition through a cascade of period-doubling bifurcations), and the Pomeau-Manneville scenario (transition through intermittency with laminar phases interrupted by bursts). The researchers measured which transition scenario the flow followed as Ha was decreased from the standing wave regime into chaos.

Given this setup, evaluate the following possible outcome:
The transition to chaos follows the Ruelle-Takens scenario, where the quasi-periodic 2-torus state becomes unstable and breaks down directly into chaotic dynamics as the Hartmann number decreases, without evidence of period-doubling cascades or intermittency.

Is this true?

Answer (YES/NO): YES